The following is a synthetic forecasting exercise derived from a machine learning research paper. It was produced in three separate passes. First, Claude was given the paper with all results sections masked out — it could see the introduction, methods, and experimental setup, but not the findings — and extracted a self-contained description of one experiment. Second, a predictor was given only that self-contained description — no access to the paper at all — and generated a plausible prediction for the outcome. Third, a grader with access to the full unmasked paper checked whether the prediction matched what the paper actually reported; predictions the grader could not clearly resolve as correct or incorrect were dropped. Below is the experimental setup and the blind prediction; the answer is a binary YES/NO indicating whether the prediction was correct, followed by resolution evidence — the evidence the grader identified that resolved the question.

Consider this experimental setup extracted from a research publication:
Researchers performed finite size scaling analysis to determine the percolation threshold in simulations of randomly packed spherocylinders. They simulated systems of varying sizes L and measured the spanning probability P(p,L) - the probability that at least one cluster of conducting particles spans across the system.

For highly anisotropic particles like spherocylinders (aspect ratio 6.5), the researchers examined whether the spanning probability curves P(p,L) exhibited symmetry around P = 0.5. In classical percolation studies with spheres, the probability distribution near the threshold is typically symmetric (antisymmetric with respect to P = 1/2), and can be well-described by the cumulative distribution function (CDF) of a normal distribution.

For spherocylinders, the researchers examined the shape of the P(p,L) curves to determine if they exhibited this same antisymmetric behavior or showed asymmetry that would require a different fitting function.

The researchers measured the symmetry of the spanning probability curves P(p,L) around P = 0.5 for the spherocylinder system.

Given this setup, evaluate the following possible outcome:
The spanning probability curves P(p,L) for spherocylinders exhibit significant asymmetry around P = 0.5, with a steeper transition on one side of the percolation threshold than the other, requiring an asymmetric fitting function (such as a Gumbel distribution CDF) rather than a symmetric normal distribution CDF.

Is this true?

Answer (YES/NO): YES